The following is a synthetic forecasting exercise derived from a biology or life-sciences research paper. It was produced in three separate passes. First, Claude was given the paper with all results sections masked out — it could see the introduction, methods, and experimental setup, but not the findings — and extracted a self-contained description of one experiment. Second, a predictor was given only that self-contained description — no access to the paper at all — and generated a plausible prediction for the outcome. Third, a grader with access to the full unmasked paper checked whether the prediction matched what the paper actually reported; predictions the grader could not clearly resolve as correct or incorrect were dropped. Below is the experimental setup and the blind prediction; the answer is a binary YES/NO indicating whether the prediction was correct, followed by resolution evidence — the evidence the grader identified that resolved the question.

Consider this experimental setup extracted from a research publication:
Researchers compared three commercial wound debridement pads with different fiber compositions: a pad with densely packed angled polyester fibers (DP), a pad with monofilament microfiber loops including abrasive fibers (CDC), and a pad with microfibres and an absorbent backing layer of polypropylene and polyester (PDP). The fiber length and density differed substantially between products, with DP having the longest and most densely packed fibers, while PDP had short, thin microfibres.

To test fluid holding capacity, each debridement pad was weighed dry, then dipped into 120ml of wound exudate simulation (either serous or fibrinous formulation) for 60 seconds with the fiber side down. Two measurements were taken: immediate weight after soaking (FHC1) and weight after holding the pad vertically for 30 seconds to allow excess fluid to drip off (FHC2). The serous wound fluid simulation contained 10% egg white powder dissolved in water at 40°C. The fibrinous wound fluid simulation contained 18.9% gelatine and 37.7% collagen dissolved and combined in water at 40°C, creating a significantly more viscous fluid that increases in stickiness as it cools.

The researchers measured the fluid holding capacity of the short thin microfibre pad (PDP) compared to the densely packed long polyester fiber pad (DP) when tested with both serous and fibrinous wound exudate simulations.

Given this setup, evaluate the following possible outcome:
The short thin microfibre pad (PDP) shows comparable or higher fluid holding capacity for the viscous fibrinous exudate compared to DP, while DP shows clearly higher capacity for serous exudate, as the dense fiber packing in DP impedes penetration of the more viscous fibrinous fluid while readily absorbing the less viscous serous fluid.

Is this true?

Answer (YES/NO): NO